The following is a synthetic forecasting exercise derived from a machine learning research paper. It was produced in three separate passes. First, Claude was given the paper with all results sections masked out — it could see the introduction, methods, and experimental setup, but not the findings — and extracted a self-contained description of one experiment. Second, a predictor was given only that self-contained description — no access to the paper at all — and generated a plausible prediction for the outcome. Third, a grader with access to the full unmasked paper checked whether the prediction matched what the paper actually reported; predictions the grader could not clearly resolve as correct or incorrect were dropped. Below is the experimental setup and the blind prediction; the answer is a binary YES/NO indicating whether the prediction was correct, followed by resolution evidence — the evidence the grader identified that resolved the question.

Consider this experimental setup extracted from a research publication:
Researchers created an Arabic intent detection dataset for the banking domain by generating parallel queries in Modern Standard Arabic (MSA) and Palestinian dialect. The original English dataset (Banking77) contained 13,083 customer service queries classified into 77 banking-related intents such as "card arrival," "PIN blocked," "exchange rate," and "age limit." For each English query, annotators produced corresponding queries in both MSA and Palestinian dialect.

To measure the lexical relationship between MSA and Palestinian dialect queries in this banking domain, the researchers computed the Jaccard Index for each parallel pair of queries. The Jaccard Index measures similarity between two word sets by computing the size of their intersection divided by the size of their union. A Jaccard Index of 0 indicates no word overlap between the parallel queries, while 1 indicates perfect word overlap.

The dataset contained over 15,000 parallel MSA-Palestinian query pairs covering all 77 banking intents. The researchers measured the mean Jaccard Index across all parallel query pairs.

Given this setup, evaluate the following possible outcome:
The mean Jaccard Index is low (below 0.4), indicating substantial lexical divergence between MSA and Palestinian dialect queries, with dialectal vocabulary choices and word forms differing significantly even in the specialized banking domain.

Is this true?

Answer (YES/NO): YES